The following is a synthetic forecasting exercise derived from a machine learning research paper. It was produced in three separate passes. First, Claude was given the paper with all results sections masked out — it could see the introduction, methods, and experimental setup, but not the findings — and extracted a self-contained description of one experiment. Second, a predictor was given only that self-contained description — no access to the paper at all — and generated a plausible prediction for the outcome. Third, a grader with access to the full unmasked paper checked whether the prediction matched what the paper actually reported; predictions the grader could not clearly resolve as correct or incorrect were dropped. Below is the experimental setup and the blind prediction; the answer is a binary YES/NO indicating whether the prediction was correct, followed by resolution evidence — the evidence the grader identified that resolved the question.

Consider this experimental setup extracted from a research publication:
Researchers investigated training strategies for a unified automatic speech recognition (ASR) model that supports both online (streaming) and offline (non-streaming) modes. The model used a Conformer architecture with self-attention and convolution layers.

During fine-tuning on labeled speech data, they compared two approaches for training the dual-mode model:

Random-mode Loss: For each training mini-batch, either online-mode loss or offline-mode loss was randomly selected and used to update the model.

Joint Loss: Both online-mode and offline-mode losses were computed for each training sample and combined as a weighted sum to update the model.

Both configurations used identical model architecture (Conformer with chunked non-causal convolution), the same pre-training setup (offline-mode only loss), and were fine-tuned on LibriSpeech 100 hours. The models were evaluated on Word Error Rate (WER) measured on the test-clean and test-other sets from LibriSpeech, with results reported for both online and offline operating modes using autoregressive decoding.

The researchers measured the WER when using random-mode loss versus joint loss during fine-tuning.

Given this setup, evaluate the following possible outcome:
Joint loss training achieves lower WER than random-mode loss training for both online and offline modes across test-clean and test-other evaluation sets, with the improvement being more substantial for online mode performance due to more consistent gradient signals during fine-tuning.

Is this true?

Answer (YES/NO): NO